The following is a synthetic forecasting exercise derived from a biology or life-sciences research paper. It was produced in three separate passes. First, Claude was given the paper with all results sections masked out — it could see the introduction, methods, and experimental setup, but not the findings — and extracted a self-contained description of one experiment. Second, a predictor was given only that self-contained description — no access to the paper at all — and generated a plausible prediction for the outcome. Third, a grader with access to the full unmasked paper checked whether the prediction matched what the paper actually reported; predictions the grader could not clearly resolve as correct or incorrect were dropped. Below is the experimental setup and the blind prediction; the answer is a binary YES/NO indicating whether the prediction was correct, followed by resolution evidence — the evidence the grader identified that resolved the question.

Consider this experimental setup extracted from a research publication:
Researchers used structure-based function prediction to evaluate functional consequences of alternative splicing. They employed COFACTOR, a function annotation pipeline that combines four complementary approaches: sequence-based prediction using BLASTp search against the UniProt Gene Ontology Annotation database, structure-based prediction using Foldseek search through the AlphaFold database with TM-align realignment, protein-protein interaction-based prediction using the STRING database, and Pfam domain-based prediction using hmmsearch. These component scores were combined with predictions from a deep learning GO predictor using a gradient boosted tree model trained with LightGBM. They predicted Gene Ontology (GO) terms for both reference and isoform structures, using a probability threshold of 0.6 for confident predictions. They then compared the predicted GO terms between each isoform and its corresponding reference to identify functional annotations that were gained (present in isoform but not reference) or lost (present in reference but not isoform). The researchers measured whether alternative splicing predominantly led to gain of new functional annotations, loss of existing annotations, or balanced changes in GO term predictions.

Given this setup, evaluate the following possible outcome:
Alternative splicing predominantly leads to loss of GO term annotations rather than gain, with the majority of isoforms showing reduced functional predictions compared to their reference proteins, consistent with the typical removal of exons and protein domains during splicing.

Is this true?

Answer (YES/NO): YES